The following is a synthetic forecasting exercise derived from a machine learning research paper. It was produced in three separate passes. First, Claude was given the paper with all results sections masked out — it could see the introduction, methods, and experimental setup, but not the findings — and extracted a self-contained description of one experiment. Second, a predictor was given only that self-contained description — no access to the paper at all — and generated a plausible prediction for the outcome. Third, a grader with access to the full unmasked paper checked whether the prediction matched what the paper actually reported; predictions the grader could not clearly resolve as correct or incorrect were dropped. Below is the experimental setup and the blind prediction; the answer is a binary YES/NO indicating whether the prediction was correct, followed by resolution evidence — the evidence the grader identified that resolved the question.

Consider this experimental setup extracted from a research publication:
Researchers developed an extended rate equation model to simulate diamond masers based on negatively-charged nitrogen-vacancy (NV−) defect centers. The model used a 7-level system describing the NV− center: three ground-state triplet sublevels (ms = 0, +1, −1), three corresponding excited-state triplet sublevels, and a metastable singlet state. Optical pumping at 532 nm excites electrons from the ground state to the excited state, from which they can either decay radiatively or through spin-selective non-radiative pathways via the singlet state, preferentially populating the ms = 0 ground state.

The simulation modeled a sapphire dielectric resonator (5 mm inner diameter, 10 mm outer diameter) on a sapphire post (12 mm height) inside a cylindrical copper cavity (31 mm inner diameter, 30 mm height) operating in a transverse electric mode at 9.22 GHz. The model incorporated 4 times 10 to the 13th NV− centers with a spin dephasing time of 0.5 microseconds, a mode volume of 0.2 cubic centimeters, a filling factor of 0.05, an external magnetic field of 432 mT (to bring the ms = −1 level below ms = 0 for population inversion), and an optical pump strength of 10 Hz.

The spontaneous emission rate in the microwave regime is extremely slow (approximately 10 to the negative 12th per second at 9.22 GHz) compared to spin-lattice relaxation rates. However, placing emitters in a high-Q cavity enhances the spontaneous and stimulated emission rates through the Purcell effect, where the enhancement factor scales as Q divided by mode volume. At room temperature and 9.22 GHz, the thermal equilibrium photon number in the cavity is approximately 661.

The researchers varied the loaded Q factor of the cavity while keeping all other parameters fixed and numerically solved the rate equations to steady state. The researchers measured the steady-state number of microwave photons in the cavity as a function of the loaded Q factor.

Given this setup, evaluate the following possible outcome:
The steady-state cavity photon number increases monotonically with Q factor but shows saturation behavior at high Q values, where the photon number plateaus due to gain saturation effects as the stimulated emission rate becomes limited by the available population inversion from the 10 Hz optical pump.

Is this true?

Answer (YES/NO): NO